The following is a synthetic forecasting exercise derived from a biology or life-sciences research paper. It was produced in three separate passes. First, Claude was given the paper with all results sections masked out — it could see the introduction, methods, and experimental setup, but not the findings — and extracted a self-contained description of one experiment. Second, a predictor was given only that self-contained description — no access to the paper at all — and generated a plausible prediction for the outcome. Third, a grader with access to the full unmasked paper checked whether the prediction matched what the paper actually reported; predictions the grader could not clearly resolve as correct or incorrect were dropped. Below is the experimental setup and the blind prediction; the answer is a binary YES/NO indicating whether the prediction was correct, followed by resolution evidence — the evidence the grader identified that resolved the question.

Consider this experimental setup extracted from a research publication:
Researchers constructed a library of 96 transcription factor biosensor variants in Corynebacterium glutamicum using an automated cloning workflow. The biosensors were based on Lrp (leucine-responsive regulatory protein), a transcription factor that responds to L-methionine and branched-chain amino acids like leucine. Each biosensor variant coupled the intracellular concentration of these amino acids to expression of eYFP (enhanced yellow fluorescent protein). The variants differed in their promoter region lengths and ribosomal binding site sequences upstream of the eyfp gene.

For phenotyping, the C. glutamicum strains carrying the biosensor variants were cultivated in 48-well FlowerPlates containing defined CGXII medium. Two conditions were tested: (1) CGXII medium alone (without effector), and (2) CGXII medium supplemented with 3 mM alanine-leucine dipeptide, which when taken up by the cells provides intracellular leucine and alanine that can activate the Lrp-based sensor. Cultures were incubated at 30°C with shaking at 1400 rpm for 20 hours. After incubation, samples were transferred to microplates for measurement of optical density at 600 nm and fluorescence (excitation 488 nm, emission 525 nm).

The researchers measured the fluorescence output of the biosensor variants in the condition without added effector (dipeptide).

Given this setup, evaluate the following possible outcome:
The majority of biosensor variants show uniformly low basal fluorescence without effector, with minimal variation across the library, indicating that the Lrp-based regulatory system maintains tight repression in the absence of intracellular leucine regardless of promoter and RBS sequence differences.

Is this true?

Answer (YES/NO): NO